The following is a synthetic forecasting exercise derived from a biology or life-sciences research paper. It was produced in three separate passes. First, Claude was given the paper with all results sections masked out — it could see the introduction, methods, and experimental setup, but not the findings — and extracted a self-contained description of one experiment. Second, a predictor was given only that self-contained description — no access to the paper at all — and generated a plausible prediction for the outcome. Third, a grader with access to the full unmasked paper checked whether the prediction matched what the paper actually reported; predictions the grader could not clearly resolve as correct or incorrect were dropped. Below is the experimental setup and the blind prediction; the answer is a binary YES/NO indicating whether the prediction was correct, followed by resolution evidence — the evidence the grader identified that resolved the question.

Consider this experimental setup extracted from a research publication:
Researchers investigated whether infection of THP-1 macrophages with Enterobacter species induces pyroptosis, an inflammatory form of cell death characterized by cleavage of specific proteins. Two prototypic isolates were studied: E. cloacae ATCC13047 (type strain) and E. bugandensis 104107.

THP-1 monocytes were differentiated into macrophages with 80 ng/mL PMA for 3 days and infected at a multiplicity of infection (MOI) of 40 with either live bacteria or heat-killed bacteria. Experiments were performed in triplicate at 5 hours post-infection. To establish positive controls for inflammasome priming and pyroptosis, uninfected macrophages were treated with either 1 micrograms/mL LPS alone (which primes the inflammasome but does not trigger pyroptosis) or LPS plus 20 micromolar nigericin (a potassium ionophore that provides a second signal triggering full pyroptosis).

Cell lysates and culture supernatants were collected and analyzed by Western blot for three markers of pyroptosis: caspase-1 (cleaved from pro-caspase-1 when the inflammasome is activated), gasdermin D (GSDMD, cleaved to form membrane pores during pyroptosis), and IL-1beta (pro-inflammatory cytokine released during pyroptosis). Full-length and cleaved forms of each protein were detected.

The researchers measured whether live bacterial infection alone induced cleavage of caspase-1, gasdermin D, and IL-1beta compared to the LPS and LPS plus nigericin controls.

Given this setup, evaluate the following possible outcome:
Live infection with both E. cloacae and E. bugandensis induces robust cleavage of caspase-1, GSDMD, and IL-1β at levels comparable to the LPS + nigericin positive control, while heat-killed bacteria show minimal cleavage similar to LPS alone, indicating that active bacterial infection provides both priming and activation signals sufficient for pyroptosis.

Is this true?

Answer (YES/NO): NO